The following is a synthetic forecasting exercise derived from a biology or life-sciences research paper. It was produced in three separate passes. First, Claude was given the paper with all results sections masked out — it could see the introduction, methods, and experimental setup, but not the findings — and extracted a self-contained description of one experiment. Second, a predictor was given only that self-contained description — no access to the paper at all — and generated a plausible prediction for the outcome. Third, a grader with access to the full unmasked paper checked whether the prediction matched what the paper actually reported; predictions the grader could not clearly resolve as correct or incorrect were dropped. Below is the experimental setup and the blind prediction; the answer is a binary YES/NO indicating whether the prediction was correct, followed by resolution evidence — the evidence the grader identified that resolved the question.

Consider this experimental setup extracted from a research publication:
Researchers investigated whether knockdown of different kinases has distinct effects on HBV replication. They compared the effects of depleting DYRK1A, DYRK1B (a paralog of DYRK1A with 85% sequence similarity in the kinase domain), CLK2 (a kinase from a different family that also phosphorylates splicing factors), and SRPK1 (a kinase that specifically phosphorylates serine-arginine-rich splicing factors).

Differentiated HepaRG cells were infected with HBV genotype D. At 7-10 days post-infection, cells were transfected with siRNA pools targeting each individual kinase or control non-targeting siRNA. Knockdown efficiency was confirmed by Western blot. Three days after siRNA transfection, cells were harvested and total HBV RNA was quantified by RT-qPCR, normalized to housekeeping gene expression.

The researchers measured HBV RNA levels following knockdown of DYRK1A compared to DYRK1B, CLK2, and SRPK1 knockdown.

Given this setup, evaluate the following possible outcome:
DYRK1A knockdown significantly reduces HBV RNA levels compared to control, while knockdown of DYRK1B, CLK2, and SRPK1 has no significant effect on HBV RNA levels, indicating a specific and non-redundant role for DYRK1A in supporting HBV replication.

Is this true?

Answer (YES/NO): YES